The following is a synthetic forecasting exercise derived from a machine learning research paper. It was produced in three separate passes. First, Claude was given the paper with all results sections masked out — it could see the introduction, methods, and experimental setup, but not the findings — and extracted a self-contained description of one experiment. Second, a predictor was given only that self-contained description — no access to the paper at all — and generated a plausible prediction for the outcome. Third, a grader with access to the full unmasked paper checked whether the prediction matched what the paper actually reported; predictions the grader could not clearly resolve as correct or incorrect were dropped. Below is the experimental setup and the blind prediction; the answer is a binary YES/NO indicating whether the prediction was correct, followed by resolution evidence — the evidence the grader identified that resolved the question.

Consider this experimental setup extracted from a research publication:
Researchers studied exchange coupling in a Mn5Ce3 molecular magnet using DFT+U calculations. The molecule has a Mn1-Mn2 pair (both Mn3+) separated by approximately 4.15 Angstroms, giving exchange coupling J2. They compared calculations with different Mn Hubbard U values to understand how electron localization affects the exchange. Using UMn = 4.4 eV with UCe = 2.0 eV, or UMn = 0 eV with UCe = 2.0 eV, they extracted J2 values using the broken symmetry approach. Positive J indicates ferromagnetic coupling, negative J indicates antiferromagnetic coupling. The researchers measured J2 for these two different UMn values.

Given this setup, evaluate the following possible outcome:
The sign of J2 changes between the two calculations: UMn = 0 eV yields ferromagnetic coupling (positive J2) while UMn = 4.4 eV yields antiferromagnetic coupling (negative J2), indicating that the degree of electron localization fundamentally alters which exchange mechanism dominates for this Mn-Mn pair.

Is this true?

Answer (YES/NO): NO